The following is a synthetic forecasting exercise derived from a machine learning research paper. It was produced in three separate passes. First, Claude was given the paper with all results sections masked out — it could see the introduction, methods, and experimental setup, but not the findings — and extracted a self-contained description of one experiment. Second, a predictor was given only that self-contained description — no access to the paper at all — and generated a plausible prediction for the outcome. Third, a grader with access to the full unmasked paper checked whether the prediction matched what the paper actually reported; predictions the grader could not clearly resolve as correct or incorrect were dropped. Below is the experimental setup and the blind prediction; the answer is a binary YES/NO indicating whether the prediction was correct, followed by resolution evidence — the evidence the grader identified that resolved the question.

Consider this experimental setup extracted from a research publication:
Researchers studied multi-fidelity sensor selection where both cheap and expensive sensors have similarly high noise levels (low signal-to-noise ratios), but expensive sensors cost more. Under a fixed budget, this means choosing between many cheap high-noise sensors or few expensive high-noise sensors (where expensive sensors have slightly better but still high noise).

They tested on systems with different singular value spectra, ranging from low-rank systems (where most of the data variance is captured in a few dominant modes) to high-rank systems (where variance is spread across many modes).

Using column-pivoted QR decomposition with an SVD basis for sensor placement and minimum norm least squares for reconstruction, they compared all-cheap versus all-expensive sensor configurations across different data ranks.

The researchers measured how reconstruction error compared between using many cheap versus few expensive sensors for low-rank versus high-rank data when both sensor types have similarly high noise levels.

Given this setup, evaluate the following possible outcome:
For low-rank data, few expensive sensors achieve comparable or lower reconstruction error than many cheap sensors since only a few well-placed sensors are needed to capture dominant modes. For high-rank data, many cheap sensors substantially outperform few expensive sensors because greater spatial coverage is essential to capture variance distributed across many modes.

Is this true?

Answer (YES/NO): NO